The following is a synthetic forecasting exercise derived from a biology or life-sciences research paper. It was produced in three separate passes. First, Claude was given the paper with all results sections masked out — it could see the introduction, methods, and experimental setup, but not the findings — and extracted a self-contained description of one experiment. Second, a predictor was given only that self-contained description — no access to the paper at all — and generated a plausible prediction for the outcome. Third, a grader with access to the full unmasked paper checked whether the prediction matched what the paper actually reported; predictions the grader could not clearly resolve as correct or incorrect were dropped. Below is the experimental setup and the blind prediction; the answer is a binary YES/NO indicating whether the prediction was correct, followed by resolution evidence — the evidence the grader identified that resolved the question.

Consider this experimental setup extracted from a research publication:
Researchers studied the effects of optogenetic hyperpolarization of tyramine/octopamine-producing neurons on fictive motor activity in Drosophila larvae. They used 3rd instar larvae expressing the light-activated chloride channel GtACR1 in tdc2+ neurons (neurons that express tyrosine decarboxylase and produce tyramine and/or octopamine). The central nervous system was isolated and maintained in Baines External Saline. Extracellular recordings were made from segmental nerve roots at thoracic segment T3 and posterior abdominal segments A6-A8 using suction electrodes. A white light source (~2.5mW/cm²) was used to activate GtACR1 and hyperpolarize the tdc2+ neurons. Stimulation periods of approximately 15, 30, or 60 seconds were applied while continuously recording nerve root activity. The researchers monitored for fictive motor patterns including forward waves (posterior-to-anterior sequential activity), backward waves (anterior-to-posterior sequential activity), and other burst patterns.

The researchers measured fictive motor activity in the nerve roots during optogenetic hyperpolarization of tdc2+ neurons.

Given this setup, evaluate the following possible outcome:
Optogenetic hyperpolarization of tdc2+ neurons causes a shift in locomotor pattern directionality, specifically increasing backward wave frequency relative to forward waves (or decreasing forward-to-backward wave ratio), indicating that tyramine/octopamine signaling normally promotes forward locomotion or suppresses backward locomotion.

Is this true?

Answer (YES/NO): NO